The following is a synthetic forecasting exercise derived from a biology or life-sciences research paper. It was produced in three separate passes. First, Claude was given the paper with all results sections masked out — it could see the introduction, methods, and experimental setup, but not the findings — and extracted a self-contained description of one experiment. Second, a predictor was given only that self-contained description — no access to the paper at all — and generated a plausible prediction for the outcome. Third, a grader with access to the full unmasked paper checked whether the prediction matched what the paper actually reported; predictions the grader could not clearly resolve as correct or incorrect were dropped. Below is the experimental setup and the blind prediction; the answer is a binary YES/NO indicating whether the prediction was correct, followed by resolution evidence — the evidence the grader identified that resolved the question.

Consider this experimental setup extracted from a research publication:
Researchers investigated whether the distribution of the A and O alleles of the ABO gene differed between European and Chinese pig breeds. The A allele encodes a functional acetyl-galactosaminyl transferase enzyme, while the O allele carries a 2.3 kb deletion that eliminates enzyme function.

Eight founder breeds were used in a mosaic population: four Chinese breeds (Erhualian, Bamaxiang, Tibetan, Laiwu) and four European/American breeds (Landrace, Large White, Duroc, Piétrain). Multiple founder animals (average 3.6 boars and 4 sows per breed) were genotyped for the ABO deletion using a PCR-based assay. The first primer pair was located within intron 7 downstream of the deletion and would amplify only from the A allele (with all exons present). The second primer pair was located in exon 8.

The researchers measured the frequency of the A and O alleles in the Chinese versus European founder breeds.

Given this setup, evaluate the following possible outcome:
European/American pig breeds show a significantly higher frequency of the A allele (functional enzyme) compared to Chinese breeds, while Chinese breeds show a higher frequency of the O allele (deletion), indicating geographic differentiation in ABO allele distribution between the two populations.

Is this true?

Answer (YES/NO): NO